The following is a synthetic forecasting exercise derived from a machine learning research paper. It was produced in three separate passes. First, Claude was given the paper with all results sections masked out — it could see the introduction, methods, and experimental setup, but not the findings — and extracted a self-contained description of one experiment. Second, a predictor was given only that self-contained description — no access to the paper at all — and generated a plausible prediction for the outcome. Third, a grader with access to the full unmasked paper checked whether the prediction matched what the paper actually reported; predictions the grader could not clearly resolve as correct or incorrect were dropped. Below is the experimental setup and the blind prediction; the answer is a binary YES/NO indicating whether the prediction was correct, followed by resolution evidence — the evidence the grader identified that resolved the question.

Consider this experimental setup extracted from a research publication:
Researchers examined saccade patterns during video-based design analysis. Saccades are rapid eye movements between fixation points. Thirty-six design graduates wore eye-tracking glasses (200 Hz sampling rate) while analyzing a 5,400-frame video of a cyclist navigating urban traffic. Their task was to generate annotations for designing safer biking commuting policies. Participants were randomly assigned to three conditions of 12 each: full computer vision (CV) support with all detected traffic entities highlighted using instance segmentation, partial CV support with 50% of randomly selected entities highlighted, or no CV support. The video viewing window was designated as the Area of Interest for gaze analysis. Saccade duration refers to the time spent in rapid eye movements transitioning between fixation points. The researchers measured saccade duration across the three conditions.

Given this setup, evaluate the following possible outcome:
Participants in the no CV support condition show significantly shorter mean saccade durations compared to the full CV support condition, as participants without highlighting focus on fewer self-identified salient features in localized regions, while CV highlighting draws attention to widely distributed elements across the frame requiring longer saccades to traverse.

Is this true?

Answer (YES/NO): YES